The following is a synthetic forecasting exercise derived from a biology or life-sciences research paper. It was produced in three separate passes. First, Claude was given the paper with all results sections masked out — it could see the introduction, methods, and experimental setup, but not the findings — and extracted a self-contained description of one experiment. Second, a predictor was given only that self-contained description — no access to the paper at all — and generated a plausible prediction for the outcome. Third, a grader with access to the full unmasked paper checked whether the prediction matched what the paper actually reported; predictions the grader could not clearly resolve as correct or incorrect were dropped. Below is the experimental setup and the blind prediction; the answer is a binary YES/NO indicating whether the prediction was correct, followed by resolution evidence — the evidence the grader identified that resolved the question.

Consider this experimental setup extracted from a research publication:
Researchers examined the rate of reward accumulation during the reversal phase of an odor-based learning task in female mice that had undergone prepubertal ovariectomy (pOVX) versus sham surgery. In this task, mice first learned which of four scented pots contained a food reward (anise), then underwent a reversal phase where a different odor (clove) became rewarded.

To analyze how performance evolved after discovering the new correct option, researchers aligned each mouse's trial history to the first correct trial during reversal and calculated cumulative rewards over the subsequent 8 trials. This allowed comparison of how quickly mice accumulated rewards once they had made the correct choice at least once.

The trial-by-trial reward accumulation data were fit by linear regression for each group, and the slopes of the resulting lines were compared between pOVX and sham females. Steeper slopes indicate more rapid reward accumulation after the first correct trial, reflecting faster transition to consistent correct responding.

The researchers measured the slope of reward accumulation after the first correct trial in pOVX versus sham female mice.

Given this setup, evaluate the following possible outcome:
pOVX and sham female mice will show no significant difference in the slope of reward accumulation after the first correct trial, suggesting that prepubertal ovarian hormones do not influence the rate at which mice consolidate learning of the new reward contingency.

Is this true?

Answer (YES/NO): NO